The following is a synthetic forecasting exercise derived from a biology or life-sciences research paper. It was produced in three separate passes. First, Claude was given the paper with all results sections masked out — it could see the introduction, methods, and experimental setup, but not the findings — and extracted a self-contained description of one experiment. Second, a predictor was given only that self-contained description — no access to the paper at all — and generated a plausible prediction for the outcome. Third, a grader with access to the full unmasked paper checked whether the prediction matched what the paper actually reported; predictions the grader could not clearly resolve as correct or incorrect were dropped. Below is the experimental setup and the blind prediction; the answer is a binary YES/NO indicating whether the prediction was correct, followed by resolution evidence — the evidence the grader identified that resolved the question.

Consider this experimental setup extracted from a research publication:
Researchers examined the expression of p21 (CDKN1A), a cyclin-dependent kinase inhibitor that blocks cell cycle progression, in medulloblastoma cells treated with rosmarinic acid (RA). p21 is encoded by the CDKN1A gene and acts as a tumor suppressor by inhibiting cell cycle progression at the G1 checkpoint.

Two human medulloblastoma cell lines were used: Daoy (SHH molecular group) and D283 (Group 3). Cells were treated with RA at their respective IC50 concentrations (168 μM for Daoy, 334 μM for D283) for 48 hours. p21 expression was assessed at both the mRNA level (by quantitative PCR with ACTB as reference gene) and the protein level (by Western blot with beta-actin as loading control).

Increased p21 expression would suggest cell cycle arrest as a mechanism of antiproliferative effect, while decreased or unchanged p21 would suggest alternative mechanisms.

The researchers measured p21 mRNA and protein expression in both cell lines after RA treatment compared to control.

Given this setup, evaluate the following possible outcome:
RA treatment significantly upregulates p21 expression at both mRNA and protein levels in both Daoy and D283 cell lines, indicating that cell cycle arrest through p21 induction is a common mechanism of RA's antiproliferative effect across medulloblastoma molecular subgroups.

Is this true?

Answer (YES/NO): NO